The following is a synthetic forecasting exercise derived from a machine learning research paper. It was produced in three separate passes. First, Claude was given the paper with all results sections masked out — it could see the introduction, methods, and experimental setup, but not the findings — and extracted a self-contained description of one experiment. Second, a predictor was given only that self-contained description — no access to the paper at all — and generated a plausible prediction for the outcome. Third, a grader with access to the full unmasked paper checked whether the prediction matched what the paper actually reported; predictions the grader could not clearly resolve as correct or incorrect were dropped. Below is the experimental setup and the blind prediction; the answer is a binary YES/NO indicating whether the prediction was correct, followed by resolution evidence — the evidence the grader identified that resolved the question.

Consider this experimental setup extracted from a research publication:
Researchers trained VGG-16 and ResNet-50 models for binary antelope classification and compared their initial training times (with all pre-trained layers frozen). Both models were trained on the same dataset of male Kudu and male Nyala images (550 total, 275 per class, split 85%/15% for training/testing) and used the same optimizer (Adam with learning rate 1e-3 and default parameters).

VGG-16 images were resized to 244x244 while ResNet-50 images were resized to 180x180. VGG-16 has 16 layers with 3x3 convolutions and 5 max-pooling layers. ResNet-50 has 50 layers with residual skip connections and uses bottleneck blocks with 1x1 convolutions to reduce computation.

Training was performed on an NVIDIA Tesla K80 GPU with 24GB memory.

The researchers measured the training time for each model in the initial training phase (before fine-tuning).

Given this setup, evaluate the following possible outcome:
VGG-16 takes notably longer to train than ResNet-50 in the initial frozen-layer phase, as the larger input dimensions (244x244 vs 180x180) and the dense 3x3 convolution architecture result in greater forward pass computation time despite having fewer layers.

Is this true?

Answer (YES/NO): NO